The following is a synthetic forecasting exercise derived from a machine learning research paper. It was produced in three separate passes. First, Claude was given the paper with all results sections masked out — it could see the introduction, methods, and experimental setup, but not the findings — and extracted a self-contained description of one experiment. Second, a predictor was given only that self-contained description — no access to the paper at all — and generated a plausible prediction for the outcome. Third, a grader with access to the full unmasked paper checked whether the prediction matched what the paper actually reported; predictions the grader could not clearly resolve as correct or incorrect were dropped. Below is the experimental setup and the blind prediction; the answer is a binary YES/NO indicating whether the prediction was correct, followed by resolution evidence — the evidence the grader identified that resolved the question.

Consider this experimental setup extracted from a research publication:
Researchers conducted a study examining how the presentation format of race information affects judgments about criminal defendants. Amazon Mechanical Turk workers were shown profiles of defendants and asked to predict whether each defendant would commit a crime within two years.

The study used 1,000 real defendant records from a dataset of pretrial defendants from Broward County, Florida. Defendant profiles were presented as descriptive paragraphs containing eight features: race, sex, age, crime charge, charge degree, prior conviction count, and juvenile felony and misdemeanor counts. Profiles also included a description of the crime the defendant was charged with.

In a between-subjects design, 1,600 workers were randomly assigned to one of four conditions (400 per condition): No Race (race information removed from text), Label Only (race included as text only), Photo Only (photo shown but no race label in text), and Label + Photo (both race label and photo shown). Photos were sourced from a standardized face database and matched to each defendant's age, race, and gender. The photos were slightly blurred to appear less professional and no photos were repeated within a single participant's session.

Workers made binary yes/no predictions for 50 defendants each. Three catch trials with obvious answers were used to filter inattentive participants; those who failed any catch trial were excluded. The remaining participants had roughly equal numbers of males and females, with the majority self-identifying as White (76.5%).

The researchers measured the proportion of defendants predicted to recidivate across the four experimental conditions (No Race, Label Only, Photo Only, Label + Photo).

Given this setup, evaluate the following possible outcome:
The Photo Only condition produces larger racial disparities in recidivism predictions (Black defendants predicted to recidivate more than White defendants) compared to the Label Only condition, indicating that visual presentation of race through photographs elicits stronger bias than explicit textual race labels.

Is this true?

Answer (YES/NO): NO